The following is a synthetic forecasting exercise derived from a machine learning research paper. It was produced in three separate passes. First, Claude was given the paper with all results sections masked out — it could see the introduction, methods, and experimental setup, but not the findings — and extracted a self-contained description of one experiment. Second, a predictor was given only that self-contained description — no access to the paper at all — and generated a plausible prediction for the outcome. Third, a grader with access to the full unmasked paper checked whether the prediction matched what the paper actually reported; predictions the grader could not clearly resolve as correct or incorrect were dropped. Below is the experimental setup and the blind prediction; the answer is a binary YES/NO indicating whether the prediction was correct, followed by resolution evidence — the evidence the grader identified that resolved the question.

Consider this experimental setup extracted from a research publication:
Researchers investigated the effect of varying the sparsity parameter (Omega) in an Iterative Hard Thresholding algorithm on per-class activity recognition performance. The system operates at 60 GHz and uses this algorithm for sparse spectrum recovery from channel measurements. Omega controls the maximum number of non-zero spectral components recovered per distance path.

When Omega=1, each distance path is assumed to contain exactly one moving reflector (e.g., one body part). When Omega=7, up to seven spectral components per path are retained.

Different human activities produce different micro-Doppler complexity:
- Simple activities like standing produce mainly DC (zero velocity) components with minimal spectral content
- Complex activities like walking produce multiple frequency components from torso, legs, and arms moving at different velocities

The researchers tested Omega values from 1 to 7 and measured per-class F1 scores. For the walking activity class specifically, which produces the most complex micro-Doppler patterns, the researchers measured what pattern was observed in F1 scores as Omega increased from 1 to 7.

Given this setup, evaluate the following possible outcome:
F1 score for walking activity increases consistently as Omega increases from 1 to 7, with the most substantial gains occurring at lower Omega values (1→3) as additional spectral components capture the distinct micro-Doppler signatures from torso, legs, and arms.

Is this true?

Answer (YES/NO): NO